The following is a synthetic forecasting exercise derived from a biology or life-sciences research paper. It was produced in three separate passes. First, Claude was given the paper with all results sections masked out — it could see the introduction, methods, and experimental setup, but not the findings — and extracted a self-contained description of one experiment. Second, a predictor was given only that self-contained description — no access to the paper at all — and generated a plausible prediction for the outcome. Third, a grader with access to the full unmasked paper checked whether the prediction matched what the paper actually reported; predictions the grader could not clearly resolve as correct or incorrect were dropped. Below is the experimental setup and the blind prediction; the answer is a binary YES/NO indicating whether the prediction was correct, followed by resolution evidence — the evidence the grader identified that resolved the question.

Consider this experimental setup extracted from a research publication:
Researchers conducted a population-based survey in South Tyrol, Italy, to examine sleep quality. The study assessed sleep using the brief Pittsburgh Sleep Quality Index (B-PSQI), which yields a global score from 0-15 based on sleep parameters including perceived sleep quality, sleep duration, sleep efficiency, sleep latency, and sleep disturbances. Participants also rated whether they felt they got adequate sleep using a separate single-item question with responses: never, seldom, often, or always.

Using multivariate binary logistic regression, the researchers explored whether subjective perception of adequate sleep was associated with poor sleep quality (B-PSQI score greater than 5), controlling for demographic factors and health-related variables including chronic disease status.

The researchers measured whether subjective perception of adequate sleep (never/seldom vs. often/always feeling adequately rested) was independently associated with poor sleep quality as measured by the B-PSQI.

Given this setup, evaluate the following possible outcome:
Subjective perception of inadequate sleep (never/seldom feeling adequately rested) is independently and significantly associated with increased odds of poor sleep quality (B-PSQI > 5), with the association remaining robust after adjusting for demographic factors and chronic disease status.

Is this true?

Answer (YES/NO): YES